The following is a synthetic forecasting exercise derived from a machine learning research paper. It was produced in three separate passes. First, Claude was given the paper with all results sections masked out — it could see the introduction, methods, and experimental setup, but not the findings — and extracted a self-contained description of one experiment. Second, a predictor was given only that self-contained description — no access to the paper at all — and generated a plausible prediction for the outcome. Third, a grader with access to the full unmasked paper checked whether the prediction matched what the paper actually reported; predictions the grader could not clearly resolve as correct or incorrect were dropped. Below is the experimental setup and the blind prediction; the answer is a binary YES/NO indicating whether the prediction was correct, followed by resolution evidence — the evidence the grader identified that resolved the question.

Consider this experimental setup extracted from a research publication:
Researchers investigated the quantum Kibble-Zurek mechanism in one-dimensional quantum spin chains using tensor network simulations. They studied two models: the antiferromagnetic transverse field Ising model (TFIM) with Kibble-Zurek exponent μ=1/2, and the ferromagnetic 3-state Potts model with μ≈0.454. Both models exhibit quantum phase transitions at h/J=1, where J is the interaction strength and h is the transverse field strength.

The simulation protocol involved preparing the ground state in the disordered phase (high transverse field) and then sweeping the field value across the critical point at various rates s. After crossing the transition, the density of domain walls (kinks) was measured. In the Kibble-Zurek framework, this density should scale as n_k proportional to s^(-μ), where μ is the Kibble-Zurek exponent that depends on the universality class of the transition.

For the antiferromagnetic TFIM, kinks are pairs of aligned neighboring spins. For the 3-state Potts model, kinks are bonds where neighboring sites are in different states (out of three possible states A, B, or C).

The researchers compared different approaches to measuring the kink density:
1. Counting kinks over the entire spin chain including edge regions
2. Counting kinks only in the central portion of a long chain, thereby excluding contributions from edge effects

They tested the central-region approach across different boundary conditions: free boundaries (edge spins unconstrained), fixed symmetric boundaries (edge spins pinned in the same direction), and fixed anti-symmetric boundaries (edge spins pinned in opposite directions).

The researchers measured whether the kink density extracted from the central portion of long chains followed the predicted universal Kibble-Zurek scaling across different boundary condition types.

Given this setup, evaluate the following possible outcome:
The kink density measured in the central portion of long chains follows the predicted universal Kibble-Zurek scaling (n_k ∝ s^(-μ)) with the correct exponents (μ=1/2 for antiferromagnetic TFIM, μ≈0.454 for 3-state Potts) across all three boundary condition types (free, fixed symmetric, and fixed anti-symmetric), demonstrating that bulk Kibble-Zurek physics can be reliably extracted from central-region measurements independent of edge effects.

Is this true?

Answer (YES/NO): YES